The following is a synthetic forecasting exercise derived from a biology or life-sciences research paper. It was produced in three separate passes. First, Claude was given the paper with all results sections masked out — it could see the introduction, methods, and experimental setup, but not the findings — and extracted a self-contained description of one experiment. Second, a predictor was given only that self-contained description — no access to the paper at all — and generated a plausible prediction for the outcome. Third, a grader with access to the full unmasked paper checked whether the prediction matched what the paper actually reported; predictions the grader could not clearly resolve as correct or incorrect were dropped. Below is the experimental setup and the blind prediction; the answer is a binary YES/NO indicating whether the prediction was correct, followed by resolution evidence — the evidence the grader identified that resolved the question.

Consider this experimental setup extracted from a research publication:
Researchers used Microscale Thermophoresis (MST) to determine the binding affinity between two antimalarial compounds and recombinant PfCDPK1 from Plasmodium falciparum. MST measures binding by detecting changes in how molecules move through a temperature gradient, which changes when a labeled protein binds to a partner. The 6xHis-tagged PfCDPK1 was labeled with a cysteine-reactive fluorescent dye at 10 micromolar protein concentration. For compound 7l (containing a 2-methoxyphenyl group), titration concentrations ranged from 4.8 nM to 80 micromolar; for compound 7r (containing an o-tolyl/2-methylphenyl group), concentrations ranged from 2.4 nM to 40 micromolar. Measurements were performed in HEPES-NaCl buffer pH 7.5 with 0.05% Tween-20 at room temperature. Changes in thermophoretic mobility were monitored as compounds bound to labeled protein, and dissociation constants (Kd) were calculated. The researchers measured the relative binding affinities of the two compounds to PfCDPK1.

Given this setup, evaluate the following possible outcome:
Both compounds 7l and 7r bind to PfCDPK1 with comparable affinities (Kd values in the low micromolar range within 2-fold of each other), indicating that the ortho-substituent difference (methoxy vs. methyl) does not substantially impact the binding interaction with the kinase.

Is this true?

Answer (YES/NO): NO